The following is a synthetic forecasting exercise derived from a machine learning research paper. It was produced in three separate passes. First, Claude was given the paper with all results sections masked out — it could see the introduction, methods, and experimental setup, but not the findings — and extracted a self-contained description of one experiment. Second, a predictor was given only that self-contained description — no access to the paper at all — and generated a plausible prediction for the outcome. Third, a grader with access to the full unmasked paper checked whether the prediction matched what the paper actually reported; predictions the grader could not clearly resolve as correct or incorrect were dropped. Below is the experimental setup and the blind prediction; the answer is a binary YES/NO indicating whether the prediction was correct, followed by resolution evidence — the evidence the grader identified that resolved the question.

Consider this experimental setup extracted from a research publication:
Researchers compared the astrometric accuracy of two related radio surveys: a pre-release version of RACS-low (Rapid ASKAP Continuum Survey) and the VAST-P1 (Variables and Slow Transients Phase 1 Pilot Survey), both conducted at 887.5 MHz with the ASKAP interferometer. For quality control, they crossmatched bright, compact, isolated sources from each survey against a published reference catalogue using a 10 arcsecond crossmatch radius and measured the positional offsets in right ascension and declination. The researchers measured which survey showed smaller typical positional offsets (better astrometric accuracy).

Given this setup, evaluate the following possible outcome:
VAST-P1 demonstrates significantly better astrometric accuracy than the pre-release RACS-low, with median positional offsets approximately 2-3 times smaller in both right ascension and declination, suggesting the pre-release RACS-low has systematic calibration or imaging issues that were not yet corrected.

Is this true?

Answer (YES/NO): NO